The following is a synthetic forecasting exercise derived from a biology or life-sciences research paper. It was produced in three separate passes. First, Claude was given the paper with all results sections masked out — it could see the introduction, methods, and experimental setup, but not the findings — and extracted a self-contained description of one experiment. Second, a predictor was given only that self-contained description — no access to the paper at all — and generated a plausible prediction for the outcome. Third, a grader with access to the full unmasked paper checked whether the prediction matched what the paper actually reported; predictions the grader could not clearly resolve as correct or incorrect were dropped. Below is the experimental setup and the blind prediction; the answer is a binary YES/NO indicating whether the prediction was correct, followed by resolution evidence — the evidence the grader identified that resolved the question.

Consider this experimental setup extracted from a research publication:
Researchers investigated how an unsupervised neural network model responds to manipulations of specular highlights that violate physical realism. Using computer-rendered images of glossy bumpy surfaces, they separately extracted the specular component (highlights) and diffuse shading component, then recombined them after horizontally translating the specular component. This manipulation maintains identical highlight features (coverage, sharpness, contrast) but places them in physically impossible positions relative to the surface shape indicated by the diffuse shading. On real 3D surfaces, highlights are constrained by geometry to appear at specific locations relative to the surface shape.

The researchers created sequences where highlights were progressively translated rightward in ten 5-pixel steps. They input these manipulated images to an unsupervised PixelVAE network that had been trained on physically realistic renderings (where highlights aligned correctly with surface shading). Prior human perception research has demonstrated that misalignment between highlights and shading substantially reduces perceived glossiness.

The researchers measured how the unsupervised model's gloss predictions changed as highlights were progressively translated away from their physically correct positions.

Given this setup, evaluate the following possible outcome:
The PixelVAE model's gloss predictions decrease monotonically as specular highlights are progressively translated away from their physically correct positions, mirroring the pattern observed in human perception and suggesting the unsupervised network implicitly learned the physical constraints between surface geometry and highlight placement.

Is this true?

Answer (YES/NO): NO